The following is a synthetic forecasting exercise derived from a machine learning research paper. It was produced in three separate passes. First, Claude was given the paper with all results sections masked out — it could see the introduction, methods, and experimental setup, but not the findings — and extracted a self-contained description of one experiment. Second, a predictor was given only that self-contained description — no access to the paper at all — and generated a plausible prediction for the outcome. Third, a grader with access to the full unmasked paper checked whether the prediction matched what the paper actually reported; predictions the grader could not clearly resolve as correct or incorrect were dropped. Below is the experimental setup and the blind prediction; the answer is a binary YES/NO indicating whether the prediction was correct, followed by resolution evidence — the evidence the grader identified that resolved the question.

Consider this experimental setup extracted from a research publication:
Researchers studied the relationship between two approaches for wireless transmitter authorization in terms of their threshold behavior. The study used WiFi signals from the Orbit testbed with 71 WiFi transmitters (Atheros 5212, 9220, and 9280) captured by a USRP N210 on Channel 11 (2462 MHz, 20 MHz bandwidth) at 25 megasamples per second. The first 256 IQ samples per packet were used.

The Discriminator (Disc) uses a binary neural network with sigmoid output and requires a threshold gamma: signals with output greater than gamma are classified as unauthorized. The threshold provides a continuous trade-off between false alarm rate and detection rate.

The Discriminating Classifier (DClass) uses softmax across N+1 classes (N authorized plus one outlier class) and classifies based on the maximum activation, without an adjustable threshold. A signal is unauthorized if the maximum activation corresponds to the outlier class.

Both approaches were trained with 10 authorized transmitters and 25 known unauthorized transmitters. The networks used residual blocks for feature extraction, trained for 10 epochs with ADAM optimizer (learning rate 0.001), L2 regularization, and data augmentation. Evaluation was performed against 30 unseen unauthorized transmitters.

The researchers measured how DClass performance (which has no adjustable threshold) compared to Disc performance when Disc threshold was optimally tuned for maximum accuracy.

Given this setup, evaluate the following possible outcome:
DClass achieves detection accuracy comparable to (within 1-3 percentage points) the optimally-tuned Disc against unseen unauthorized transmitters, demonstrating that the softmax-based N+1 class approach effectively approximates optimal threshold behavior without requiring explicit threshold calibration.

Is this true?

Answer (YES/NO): YES